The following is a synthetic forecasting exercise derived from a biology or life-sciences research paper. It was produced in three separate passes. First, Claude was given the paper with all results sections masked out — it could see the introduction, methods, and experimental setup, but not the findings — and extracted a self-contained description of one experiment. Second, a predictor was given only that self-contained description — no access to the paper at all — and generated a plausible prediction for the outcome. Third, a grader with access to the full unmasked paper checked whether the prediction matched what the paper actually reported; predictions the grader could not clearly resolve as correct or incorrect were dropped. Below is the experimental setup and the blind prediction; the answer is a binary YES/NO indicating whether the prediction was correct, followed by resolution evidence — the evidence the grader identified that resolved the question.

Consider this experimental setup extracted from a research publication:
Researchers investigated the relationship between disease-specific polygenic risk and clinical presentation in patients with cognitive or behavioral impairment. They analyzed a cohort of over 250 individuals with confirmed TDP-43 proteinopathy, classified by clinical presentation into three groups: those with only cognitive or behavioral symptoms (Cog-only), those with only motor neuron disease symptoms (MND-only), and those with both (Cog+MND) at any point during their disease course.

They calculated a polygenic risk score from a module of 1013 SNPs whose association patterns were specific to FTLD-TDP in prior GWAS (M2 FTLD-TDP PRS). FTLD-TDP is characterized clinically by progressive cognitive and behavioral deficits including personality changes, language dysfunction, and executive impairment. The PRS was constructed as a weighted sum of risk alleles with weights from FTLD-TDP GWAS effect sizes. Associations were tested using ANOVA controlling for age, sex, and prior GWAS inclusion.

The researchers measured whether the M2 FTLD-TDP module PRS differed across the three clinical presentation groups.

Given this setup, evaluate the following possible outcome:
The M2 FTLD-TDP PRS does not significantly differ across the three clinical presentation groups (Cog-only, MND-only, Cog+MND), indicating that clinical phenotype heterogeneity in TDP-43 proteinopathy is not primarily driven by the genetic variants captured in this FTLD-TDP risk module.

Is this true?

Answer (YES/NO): NO